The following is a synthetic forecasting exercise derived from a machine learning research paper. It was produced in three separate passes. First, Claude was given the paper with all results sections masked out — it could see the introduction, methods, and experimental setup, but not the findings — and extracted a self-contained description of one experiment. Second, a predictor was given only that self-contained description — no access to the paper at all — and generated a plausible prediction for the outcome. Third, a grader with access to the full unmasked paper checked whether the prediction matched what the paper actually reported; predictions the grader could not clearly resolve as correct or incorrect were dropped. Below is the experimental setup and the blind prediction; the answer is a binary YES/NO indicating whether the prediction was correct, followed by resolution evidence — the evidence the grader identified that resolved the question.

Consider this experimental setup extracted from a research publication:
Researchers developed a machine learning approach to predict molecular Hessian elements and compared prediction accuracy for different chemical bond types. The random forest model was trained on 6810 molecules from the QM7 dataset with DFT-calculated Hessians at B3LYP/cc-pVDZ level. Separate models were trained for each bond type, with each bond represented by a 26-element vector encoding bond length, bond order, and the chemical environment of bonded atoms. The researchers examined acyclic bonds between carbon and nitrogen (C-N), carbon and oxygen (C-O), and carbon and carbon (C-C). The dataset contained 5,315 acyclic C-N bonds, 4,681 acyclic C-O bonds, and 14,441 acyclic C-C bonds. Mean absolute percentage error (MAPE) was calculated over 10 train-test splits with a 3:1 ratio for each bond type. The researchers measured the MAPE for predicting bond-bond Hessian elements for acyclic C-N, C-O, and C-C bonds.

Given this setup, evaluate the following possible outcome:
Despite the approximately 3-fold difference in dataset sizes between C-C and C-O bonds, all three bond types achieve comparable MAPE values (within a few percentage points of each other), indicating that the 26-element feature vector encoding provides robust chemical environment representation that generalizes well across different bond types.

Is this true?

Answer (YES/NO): YES